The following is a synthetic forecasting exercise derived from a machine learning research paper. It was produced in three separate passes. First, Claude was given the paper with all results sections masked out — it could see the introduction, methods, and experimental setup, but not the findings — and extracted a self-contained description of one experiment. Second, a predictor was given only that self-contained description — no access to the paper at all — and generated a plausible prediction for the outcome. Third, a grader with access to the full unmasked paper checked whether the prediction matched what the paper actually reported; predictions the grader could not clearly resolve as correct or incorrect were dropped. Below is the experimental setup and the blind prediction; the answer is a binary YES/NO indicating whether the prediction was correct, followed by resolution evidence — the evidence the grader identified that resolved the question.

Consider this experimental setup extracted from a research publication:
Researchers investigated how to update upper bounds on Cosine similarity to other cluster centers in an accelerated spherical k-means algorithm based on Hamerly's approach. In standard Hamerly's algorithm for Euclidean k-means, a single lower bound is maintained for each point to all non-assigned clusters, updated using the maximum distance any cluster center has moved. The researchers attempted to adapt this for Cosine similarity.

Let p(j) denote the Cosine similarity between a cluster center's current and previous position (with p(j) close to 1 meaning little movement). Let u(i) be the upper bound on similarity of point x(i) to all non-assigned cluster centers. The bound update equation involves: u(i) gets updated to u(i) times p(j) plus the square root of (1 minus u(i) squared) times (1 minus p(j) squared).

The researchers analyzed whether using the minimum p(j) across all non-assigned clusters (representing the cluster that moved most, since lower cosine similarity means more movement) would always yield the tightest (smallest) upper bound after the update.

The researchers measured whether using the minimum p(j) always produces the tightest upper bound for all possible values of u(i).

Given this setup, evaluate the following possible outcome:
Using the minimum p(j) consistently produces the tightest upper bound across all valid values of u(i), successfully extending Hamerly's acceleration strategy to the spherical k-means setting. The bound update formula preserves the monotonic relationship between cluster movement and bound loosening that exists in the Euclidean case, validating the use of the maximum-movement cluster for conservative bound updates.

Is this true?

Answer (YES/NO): NO